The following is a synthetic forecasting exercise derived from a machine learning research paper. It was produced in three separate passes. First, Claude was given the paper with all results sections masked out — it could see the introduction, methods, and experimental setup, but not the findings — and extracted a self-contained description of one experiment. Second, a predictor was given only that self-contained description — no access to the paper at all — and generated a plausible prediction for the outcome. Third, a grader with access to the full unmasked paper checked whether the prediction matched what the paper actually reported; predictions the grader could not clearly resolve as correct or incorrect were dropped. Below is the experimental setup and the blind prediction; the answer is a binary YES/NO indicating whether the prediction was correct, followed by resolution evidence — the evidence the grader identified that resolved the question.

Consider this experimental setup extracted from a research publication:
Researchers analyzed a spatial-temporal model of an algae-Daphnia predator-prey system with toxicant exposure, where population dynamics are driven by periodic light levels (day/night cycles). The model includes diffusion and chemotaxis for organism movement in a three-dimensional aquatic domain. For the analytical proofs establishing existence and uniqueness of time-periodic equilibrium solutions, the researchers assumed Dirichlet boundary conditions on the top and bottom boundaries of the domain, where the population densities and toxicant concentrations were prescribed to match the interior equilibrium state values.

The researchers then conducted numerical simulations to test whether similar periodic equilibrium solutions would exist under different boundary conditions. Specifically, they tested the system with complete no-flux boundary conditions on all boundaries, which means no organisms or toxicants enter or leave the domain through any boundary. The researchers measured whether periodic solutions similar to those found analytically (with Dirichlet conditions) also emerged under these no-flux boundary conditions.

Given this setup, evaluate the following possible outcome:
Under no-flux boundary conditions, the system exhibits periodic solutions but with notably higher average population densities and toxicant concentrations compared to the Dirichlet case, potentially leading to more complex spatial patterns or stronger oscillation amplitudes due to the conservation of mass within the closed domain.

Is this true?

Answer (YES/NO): NO